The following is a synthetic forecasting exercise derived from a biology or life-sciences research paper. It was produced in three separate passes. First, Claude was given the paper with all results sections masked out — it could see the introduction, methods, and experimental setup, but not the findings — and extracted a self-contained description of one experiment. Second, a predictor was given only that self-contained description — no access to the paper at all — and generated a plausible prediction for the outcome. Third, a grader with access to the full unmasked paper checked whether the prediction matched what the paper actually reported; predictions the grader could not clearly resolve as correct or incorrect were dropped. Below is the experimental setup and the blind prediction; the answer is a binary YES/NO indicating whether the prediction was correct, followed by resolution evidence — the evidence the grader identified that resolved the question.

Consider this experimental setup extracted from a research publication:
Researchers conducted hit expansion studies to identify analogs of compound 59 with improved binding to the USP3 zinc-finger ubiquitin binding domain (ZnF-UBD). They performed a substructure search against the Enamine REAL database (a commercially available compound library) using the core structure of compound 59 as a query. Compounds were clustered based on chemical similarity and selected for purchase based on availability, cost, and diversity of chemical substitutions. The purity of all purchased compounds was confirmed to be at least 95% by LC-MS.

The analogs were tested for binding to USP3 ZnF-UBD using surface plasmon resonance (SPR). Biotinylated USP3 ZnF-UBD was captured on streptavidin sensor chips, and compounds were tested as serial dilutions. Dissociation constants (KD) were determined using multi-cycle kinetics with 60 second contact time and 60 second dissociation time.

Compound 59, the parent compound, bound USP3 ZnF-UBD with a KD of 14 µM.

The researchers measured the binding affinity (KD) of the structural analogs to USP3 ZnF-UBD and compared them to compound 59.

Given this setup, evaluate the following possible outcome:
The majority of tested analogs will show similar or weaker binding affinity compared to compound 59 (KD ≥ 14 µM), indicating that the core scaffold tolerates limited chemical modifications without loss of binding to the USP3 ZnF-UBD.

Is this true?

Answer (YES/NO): YES